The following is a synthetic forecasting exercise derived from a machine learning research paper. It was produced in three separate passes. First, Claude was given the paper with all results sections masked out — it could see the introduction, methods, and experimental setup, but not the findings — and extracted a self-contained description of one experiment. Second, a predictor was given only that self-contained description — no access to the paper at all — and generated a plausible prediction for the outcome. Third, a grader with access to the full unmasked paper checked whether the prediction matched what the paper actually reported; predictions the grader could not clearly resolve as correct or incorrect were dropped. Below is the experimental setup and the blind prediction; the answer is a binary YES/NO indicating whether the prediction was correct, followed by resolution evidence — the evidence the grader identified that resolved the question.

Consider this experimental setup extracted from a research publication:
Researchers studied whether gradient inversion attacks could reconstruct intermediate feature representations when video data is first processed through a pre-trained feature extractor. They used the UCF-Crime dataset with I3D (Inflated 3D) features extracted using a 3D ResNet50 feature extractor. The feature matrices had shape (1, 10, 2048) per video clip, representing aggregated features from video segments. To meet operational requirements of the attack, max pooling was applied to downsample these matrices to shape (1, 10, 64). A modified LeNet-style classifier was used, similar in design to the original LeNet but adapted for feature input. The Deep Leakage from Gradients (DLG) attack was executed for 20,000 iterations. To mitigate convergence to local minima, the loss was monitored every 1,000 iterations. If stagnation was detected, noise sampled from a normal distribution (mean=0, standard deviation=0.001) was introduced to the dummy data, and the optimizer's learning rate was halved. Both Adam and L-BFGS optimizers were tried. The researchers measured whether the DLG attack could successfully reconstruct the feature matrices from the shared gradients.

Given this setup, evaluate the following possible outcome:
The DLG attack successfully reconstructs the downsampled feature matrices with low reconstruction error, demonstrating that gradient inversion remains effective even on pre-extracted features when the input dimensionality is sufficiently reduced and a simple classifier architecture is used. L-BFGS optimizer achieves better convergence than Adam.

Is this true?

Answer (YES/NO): NO